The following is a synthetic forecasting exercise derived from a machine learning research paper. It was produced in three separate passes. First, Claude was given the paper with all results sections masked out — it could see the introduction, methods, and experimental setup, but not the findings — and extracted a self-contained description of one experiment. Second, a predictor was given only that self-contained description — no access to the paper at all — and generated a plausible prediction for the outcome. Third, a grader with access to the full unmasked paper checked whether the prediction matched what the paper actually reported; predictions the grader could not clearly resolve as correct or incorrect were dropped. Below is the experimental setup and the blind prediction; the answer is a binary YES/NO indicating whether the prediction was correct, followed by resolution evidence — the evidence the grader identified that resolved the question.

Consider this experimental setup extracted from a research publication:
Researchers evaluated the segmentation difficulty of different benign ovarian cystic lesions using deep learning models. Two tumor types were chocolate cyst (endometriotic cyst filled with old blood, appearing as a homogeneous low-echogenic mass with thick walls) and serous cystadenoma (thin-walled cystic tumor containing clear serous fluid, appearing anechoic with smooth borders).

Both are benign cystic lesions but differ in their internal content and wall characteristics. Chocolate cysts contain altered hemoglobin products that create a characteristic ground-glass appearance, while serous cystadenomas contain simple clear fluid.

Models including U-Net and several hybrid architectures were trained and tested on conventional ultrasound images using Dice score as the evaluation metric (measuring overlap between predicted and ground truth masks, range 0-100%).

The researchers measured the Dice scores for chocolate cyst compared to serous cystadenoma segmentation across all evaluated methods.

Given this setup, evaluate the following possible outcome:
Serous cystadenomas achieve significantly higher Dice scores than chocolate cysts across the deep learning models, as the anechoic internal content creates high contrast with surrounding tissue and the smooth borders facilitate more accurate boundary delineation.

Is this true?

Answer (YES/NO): YES